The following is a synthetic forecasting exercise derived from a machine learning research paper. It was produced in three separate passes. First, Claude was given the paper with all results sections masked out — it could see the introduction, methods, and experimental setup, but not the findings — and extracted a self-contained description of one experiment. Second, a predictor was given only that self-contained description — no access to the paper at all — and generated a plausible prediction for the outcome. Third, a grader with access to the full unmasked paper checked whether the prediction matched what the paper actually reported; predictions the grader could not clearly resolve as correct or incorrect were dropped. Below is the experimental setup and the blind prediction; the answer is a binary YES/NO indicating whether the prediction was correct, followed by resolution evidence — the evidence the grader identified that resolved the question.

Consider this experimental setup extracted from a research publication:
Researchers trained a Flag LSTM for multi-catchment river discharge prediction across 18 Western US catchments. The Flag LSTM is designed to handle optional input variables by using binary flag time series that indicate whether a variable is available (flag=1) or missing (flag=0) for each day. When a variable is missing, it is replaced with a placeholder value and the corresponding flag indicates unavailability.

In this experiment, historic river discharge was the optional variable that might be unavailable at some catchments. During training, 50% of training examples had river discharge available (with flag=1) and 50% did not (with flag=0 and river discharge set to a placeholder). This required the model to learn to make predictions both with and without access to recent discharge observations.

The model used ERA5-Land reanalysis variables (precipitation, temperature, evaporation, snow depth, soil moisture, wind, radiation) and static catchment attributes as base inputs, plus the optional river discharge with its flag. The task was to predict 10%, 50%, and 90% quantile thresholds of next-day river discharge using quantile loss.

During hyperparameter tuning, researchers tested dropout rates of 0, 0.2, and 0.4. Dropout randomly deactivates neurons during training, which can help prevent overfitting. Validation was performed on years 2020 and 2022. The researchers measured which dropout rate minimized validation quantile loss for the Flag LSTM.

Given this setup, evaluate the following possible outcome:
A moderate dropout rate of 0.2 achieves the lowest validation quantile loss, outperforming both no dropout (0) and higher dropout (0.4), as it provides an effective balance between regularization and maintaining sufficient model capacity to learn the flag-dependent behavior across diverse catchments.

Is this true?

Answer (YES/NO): YES